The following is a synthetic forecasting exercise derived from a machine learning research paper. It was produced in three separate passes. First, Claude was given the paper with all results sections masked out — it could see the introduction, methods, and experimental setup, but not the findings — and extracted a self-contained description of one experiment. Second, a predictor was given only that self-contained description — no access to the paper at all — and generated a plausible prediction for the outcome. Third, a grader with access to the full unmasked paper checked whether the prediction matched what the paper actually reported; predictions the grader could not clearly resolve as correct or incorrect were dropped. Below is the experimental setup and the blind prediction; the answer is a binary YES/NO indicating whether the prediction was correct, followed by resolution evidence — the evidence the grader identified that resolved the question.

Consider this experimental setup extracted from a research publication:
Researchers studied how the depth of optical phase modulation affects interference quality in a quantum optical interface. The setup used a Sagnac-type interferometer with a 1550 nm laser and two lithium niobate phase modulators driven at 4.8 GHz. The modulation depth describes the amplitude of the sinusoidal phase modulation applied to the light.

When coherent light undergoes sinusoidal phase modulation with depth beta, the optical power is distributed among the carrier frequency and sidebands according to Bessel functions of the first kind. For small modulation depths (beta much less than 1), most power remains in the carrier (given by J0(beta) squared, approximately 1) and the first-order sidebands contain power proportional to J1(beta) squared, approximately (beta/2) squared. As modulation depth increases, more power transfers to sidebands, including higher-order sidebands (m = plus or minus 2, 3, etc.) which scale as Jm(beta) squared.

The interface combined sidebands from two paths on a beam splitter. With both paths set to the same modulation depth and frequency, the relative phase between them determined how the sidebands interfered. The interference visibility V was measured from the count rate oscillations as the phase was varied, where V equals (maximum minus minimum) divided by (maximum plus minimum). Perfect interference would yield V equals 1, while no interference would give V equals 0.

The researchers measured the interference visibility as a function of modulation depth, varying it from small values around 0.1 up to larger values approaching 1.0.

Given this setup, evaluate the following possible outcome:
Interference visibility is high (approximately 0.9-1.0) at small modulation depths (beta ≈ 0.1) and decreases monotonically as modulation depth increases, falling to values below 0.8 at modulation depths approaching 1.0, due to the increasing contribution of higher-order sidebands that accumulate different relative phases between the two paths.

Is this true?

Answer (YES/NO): NO